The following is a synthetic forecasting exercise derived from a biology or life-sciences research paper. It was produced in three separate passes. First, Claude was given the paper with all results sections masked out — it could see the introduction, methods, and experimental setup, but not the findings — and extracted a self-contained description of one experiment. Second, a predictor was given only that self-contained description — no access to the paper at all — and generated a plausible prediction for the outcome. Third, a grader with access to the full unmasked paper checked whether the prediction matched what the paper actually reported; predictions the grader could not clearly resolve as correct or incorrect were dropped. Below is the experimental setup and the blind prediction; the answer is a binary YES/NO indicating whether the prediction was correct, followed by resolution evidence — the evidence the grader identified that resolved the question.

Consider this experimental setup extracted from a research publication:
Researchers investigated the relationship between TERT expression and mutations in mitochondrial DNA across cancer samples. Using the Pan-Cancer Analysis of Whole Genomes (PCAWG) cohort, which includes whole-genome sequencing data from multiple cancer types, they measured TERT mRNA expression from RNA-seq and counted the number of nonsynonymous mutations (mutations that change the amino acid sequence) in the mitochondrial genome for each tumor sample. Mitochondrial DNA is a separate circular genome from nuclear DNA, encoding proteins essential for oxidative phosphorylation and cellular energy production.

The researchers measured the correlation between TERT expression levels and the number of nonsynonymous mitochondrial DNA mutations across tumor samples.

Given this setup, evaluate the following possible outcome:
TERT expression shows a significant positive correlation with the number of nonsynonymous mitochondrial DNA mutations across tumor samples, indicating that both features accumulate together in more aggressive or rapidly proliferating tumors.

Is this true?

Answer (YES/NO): NO